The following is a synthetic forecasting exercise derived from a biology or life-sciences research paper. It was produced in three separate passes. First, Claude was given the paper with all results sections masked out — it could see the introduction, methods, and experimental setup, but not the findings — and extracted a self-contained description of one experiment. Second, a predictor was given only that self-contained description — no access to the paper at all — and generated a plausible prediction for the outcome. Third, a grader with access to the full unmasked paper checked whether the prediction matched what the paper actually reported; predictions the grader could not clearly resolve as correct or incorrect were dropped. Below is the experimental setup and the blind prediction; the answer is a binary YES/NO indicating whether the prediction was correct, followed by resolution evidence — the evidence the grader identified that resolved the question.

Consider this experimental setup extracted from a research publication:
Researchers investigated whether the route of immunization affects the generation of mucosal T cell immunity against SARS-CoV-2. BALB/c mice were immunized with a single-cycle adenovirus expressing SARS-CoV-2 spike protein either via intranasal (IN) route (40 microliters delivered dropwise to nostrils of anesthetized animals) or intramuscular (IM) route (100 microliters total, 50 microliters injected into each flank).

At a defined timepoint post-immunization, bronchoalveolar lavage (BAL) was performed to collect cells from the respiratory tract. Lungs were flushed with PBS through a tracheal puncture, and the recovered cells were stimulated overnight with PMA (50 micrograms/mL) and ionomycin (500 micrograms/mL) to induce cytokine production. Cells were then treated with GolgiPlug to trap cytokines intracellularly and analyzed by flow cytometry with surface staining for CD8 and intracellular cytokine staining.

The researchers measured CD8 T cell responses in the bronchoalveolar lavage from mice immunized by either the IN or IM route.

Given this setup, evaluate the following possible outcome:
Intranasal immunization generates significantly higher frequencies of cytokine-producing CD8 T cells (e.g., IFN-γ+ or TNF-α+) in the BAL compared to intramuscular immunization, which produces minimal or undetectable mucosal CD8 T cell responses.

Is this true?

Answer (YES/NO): YES